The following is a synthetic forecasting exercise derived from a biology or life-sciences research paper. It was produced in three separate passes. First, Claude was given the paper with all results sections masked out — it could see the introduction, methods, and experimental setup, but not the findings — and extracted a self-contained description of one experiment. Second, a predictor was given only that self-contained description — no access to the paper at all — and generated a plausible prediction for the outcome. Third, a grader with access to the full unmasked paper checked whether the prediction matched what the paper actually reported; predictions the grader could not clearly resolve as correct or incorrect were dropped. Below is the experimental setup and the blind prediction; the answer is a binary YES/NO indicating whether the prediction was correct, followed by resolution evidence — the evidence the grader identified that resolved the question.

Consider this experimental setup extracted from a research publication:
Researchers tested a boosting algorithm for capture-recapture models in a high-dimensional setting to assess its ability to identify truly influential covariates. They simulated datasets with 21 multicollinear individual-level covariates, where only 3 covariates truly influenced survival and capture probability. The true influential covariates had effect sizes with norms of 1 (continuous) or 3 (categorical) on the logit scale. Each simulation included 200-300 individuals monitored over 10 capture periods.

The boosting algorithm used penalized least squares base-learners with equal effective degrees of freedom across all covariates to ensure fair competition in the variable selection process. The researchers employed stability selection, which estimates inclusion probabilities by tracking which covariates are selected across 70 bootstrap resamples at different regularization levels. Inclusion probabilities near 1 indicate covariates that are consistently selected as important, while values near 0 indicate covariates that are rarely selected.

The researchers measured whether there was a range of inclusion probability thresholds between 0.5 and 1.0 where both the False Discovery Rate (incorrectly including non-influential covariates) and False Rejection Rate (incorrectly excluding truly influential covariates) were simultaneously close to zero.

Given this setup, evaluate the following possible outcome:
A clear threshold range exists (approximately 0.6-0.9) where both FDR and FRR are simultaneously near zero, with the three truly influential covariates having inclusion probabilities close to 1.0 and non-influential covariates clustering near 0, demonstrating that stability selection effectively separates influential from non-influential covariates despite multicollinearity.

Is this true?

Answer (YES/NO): NO